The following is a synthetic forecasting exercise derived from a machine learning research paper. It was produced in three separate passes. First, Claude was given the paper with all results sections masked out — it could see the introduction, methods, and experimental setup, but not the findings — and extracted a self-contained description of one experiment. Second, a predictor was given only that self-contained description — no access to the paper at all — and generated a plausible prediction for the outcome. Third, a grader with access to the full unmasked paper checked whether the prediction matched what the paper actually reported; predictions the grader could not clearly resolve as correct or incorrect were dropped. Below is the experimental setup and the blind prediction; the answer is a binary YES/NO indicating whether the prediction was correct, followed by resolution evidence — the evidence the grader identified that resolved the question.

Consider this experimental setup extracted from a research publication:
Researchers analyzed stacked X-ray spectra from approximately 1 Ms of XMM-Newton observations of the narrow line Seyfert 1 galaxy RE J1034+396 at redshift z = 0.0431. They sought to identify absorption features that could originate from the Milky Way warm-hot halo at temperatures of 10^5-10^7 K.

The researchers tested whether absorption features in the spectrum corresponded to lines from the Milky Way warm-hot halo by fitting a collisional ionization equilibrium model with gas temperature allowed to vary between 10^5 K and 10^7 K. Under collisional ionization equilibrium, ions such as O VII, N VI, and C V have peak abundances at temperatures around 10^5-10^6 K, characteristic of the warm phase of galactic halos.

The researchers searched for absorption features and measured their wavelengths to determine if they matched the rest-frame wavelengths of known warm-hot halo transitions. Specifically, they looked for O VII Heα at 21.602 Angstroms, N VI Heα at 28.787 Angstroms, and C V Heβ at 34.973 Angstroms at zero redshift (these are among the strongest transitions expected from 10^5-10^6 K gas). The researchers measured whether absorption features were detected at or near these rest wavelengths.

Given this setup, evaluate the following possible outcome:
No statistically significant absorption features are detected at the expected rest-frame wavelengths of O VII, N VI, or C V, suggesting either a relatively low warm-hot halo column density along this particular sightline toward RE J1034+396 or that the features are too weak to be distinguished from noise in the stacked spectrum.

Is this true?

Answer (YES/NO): NO